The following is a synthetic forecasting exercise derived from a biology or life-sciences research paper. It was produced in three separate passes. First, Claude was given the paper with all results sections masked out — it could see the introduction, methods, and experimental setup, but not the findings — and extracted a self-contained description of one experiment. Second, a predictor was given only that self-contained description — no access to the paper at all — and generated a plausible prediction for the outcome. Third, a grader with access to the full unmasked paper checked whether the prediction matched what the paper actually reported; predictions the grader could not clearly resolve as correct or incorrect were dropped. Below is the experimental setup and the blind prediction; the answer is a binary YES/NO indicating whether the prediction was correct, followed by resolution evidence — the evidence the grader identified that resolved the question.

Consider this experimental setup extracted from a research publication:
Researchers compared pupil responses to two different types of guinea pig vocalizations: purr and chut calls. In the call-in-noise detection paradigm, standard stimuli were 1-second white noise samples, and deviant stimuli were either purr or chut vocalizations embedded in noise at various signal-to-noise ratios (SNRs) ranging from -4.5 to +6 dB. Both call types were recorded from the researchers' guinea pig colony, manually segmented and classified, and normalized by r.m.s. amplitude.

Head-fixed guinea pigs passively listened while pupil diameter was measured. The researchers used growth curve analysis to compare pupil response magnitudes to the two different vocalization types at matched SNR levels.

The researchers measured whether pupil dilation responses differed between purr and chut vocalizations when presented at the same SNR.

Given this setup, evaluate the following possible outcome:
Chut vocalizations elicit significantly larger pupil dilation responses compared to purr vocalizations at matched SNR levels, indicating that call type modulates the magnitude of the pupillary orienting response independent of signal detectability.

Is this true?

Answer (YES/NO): NO